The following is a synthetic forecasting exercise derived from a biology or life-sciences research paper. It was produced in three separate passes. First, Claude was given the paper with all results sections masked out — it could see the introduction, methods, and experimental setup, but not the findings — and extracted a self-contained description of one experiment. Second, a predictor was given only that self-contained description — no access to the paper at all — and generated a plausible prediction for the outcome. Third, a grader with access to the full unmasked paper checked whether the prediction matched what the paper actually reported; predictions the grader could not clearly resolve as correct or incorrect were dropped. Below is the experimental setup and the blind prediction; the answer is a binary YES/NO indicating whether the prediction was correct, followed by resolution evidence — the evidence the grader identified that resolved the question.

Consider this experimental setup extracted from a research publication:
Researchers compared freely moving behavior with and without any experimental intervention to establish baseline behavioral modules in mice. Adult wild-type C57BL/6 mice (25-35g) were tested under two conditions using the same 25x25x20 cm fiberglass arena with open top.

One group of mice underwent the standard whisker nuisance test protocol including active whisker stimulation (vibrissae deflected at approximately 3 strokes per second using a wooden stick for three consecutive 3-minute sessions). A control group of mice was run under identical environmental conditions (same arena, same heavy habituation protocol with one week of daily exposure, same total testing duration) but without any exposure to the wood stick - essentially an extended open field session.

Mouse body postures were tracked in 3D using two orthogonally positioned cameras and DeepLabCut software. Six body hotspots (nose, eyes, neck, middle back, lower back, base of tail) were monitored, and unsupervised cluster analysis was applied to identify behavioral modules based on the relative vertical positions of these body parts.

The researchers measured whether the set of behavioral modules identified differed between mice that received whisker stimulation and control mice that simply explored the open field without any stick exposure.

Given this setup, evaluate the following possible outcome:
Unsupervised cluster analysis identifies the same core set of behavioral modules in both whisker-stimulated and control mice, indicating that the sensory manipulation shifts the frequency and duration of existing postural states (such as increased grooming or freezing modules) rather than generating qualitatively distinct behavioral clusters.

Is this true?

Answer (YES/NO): NO